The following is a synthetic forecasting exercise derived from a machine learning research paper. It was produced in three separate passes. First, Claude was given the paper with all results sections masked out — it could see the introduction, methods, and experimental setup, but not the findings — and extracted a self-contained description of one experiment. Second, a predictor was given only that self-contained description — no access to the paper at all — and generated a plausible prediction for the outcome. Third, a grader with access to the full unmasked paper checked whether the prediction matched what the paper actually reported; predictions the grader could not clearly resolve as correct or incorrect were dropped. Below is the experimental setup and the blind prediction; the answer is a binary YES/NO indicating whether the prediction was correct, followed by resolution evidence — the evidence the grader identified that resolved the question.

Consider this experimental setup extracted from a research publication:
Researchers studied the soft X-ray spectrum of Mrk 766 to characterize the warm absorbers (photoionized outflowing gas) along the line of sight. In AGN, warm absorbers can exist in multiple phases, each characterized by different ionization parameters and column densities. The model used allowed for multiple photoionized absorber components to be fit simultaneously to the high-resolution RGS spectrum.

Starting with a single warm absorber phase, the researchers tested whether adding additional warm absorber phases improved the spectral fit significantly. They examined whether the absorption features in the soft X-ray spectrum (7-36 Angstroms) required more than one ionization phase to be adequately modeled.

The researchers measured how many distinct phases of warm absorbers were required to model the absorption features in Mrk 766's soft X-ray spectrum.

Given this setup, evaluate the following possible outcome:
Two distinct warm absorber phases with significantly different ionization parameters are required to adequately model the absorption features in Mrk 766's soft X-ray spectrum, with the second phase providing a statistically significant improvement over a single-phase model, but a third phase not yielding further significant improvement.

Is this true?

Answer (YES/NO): NO